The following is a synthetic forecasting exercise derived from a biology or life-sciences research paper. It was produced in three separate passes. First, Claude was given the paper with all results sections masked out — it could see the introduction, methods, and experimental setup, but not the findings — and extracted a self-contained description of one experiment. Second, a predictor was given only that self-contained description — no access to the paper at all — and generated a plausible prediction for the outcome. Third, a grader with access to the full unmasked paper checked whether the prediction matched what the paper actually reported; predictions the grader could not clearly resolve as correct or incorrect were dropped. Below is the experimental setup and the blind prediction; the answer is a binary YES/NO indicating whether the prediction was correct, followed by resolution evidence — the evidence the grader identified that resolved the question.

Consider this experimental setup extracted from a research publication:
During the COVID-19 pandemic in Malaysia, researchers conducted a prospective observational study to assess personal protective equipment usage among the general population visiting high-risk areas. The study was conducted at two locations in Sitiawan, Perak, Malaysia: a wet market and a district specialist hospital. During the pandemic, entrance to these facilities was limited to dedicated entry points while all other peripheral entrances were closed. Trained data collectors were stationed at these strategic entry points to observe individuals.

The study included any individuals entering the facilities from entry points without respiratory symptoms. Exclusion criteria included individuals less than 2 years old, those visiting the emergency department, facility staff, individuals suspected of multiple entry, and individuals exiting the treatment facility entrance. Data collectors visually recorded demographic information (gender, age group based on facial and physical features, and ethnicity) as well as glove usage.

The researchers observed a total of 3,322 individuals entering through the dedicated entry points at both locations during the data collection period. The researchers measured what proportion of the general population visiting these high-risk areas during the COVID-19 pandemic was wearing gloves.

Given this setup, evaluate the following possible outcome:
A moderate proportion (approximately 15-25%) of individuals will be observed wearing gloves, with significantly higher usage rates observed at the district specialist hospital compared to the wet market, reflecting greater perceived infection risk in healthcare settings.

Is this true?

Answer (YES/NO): NO